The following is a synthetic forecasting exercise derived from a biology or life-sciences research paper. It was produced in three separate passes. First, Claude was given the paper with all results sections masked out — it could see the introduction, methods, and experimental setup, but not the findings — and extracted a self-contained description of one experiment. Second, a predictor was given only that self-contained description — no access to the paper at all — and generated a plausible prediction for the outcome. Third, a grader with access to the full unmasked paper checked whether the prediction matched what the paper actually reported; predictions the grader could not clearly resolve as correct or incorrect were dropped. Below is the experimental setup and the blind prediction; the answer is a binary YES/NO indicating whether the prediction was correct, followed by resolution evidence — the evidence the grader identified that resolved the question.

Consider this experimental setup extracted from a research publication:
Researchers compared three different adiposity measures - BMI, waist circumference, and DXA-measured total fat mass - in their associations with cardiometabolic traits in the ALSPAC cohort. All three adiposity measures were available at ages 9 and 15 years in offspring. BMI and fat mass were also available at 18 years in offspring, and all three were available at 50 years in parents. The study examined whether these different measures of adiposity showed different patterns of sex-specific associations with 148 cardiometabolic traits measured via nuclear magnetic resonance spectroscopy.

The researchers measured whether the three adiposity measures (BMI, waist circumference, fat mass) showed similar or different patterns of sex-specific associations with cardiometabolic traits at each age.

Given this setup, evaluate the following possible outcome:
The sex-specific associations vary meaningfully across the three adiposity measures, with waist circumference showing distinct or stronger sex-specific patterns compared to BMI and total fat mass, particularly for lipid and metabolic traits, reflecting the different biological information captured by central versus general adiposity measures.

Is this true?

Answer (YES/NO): NO